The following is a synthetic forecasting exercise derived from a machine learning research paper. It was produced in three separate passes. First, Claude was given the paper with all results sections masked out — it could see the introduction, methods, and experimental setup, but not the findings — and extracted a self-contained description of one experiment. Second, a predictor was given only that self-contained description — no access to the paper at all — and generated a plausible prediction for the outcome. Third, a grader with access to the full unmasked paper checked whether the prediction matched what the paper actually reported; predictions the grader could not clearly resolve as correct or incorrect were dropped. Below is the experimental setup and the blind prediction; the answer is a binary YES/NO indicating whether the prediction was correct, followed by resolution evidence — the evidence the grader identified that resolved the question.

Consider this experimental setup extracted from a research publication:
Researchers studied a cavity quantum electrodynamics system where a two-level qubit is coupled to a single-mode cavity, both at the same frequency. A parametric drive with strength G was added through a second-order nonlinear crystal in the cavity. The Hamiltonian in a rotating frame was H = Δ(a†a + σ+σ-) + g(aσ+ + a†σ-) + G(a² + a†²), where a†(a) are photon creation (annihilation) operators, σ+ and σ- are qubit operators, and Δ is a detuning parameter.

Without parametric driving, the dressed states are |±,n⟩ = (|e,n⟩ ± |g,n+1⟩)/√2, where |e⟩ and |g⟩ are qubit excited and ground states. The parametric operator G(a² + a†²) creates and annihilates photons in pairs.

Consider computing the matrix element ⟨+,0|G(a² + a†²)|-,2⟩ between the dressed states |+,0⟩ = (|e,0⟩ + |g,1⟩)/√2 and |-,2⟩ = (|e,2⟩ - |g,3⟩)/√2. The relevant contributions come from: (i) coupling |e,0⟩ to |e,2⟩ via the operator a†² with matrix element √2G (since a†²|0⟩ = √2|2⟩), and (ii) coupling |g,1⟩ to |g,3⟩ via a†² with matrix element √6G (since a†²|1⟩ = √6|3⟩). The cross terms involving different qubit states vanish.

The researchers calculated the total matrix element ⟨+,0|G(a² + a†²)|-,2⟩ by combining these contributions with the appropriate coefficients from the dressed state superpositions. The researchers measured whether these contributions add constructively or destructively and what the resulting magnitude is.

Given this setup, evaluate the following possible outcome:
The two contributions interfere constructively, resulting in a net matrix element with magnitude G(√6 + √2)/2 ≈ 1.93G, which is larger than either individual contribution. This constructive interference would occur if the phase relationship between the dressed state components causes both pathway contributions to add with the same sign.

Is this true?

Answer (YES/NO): NO